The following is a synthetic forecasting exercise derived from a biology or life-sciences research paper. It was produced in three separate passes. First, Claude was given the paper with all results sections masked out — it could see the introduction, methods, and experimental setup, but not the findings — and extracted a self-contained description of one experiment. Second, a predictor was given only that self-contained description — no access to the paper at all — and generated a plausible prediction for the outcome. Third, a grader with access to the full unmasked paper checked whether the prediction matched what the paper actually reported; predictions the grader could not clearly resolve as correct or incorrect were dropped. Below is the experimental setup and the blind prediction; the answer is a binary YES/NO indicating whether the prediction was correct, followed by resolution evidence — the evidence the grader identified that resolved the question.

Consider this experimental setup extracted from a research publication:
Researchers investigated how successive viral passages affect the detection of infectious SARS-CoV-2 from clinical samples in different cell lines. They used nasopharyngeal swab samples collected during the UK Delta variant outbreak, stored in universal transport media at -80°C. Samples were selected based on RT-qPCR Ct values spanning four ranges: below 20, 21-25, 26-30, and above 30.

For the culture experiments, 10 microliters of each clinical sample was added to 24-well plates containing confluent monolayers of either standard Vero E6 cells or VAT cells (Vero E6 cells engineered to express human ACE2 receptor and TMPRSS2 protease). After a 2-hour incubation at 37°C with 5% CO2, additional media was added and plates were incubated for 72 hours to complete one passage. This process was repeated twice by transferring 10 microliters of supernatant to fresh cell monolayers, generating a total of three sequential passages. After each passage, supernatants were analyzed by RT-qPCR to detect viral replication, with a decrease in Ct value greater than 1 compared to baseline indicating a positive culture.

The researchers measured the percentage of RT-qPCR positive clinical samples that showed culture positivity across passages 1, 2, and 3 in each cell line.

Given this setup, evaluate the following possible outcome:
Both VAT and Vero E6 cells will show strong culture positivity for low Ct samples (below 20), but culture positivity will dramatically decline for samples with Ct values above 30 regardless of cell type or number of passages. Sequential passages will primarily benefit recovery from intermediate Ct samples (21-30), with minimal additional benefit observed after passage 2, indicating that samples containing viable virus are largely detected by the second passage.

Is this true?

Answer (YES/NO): NO